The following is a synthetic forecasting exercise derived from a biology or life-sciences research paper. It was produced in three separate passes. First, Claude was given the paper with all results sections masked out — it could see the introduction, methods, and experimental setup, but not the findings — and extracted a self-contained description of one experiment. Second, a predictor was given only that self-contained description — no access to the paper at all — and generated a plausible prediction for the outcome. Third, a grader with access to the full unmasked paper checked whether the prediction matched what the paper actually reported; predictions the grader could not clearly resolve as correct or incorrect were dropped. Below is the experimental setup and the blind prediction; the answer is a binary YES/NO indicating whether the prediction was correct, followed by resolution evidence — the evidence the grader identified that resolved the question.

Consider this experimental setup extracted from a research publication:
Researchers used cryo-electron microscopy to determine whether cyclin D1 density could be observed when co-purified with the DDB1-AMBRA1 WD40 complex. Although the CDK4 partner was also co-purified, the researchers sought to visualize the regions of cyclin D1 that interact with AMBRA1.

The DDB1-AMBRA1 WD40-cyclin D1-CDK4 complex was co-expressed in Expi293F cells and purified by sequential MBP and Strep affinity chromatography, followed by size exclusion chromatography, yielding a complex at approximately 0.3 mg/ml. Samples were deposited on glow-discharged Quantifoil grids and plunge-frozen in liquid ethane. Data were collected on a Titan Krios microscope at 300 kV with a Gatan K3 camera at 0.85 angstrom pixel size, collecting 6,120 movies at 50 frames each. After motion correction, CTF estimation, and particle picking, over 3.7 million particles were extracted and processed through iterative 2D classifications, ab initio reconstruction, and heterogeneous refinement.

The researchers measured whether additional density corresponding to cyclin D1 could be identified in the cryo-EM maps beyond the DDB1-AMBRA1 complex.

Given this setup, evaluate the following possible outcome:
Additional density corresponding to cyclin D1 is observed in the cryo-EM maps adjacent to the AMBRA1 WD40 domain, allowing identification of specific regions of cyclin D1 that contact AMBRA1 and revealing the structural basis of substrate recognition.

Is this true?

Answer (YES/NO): YES